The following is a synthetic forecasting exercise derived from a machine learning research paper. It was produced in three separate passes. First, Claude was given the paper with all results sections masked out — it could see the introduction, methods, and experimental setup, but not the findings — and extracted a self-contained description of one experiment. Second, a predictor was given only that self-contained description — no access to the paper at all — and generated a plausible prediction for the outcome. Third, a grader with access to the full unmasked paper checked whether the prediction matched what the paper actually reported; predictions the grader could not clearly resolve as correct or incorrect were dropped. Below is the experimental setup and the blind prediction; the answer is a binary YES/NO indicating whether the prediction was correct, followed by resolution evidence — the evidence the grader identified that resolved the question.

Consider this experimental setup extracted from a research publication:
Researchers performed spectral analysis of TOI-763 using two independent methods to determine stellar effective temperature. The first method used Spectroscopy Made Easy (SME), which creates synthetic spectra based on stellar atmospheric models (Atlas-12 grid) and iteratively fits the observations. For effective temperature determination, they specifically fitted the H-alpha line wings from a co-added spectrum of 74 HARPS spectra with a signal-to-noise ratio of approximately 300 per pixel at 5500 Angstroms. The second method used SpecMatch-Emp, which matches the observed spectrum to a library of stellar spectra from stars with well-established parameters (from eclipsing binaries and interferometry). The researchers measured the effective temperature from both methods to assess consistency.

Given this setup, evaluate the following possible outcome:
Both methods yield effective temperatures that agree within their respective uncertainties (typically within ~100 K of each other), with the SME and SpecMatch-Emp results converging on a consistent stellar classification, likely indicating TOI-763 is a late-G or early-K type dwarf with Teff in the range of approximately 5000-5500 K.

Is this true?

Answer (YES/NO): YES